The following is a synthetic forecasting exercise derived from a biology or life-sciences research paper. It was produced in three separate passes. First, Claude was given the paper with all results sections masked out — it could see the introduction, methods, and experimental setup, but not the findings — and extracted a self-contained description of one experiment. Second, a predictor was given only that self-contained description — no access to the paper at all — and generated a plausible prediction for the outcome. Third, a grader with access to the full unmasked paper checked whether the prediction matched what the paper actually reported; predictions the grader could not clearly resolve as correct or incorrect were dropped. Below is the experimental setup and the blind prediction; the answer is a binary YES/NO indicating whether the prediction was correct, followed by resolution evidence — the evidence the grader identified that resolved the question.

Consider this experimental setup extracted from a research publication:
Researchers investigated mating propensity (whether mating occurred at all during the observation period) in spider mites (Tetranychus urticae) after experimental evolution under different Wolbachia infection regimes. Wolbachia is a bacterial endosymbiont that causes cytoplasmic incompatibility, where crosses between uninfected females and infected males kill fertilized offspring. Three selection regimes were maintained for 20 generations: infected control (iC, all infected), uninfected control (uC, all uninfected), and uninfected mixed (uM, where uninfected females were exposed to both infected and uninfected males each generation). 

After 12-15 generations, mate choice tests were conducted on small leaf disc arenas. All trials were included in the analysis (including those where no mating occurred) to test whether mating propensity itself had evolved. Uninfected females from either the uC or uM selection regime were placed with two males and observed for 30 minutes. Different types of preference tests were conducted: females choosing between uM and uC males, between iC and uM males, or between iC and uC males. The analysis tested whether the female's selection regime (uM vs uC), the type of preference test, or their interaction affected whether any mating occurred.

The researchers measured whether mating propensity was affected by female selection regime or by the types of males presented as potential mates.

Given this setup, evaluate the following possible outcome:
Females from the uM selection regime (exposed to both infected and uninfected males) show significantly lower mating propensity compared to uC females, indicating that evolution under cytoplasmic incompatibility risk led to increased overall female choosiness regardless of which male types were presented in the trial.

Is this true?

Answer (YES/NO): NO